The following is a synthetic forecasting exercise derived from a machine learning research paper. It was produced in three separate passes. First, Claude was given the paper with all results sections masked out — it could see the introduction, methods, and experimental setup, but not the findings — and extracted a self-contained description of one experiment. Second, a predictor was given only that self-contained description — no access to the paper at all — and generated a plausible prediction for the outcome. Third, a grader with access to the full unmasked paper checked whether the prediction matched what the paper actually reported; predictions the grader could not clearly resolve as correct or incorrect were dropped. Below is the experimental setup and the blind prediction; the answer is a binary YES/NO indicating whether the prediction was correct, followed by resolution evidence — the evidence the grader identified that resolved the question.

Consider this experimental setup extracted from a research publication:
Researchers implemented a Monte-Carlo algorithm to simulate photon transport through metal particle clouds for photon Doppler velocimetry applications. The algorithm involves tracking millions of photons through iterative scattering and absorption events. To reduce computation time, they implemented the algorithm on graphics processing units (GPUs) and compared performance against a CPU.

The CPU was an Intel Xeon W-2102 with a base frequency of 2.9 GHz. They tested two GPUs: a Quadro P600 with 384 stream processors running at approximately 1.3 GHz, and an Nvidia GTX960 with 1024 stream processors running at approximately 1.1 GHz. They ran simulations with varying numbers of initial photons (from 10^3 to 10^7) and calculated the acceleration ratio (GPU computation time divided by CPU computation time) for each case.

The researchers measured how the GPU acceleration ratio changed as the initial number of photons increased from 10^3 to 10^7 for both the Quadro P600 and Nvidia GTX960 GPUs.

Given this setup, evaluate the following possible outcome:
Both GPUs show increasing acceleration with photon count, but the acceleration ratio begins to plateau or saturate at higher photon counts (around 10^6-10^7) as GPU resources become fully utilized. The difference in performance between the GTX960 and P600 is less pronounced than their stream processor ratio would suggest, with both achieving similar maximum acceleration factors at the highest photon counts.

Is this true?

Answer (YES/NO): NO